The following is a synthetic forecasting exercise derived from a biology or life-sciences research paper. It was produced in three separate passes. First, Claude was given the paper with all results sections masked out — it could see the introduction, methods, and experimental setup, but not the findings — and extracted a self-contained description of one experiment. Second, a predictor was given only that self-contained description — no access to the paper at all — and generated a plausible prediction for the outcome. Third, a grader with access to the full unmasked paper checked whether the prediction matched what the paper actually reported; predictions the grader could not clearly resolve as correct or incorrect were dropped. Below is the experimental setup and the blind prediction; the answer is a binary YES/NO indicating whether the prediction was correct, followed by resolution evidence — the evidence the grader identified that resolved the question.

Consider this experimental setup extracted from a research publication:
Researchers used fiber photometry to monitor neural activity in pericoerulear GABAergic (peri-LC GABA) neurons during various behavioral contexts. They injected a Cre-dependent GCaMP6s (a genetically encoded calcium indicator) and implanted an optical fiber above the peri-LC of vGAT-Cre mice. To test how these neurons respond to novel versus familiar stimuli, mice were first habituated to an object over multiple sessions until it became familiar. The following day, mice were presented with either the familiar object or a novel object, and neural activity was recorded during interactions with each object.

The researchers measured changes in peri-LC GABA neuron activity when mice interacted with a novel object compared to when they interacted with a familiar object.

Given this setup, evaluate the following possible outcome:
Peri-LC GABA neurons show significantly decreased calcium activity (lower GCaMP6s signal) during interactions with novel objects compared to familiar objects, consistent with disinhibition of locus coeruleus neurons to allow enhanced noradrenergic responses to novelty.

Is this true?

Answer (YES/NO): NO